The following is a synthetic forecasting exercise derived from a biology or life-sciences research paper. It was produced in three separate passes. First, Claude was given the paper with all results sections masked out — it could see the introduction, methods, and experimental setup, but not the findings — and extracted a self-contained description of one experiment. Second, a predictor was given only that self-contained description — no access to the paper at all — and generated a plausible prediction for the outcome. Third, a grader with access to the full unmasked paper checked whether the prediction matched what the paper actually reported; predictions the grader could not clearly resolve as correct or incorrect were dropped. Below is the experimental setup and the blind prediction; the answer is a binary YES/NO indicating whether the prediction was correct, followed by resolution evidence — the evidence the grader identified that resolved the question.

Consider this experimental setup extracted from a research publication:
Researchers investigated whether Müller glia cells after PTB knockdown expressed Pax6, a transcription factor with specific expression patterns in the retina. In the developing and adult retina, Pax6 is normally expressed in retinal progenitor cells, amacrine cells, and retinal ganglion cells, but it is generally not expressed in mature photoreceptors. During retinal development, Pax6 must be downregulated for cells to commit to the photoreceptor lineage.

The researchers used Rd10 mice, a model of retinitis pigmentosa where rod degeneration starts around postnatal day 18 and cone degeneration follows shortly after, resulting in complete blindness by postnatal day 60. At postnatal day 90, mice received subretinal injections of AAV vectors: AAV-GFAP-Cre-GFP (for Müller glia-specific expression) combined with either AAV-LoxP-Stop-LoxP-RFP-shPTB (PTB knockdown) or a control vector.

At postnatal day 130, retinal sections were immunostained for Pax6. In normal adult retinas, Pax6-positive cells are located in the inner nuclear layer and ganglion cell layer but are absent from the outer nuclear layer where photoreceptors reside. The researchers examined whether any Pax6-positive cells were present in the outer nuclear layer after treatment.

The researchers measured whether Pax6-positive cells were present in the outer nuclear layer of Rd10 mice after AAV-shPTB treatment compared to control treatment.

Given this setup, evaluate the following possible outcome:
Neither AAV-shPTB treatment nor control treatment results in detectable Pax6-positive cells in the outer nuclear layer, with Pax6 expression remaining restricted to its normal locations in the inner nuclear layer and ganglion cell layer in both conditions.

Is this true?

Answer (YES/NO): NO